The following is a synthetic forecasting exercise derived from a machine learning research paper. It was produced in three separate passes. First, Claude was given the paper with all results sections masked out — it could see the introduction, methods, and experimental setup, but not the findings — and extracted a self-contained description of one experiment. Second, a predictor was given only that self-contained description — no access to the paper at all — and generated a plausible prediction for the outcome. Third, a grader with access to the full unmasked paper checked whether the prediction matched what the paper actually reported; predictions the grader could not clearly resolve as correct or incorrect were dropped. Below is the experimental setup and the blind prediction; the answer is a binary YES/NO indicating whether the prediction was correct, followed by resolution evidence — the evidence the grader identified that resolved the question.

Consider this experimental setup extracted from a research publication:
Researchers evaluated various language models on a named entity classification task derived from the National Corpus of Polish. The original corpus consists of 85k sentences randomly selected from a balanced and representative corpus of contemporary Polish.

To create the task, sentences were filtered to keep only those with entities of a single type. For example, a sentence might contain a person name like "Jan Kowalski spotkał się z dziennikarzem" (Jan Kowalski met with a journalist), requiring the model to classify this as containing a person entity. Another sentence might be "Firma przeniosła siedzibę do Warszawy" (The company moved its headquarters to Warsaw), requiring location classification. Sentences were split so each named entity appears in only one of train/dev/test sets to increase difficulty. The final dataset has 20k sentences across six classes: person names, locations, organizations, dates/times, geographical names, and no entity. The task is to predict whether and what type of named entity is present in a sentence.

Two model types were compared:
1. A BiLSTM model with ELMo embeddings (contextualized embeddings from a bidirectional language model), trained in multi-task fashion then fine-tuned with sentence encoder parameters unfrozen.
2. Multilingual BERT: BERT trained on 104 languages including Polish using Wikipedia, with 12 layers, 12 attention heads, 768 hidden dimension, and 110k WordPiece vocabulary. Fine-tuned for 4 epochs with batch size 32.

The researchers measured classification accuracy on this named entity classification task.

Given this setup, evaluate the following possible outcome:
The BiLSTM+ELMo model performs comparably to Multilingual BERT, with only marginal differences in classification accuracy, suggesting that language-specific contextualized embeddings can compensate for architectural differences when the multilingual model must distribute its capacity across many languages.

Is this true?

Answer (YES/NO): NO